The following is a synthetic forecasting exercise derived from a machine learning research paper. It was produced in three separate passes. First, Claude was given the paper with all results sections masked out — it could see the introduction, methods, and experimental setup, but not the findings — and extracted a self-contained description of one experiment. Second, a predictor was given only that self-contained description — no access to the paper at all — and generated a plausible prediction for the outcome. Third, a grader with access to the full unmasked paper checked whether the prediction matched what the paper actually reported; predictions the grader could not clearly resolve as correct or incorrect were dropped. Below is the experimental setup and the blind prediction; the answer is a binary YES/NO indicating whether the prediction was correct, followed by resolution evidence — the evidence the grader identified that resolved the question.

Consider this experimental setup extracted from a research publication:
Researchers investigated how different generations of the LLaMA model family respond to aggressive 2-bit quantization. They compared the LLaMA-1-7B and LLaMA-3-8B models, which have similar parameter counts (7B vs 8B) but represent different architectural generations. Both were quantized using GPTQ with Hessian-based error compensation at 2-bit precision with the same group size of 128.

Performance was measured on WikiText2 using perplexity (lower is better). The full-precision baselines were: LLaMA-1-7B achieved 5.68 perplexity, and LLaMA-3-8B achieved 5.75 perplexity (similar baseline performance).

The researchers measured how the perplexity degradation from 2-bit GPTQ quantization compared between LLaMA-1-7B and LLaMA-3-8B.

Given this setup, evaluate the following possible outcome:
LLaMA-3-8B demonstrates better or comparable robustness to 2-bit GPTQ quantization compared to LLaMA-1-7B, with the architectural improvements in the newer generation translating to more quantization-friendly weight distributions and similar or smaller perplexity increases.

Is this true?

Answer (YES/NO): NO